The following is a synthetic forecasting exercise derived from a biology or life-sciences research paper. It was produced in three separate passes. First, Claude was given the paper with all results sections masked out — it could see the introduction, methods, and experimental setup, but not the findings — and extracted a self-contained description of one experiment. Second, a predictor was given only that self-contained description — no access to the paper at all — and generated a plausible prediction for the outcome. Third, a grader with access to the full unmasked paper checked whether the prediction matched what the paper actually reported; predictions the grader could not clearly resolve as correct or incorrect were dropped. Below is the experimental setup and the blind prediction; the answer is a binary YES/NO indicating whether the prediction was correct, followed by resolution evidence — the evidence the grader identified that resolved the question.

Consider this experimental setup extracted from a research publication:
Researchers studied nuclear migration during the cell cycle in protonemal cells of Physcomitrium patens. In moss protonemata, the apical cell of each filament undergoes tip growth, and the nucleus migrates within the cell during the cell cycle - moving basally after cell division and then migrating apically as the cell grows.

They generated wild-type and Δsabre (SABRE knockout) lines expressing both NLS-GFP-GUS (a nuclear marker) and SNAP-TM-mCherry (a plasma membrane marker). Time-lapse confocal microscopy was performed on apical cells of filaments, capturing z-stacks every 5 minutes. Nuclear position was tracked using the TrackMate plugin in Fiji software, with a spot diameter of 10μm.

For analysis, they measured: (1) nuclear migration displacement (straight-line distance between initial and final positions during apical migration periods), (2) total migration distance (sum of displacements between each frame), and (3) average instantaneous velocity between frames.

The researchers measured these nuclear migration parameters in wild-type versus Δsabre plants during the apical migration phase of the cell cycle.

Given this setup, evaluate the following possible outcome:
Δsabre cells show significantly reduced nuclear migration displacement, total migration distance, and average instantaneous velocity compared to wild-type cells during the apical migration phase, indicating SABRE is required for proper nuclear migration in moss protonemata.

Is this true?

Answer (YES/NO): NO